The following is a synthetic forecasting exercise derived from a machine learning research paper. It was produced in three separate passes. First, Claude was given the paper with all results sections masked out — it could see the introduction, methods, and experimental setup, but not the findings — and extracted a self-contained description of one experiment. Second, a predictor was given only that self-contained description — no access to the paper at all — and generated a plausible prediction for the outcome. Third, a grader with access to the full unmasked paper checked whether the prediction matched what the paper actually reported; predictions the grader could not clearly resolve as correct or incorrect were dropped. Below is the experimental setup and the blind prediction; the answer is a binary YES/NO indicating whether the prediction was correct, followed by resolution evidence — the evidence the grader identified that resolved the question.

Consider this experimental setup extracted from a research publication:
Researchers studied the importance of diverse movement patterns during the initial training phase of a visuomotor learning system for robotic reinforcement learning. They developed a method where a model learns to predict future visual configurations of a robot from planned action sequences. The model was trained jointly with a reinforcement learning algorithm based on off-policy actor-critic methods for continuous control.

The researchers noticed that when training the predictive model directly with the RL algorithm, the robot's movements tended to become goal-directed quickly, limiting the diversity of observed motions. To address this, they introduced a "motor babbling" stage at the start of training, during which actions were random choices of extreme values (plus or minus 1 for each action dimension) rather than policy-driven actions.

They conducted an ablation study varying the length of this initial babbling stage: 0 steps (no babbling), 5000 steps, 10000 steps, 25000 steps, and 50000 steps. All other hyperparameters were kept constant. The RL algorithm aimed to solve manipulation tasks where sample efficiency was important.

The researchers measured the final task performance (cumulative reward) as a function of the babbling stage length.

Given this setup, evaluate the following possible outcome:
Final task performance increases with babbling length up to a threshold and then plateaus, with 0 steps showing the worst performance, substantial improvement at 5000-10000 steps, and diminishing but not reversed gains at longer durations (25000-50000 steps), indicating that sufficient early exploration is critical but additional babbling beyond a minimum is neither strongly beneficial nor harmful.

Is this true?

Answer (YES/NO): NO